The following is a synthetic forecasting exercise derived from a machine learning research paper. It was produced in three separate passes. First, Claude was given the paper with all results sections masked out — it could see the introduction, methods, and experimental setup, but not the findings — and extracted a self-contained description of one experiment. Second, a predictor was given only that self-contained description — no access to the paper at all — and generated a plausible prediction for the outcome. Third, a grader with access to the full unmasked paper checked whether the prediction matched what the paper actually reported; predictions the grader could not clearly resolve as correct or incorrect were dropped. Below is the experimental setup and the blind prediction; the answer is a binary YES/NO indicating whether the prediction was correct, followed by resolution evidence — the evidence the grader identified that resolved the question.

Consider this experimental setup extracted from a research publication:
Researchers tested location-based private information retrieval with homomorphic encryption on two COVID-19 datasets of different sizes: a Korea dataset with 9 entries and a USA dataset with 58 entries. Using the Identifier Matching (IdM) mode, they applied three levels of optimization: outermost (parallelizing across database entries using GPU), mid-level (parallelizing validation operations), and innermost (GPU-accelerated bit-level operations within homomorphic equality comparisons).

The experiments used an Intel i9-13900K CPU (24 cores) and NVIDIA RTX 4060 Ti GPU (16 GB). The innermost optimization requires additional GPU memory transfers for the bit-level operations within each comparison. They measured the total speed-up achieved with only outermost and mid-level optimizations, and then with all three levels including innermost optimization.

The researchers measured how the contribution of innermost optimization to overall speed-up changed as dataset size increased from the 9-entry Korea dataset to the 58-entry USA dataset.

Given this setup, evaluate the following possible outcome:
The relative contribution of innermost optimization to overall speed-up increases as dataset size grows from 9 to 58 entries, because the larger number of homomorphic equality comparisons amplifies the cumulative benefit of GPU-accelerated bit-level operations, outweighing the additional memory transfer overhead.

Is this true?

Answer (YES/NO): NO